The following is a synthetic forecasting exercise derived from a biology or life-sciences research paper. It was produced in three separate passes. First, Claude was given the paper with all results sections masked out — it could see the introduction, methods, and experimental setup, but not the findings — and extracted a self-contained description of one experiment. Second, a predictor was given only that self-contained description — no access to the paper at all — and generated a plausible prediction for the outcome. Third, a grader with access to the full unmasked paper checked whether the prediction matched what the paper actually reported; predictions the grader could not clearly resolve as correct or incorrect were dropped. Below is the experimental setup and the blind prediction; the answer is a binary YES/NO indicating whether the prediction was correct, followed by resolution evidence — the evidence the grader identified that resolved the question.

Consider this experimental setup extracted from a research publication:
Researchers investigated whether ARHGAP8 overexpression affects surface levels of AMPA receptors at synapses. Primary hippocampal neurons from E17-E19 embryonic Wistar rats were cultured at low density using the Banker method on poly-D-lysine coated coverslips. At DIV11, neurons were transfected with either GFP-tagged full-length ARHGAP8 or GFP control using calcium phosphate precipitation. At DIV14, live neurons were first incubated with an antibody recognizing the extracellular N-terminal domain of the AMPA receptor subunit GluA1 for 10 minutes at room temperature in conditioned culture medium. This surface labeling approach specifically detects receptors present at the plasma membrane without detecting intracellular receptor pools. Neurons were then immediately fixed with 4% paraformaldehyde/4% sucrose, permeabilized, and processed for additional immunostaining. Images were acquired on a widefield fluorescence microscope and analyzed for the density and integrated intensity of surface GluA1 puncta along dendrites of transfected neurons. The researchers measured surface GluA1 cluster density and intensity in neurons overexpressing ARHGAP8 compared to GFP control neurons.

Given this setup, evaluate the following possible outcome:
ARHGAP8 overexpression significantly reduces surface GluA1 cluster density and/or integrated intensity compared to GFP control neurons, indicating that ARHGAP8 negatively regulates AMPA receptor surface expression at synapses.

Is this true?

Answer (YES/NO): YES